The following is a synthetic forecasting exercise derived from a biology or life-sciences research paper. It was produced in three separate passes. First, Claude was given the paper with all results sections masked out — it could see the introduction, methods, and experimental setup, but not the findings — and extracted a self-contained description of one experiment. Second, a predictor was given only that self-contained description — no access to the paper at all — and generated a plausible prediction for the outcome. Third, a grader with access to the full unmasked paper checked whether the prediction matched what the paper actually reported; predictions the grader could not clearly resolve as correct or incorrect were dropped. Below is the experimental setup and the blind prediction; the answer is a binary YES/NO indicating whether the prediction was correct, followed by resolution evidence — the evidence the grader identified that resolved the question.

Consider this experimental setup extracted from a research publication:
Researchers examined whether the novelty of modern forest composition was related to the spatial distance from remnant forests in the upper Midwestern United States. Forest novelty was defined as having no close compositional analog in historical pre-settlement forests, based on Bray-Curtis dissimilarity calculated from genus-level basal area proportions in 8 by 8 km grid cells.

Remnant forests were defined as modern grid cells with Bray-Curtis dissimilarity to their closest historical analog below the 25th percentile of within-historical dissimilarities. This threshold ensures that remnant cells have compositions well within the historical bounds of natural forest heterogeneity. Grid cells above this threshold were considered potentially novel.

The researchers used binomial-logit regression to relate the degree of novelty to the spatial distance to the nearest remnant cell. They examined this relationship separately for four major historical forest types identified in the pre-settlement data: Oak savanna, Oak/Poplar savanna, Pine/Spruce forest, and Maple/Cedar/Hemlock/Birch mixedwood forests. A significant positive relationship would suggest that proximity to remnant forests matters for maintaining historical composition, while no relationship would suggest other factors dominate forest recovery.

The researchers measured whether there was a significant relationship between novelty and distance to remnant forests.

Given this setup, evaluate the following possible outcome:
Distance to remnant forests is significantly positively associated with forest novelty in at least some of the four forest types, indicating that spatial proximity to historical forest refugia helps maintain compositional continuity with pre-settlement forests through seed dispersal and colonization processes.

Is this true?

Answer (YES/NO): YES